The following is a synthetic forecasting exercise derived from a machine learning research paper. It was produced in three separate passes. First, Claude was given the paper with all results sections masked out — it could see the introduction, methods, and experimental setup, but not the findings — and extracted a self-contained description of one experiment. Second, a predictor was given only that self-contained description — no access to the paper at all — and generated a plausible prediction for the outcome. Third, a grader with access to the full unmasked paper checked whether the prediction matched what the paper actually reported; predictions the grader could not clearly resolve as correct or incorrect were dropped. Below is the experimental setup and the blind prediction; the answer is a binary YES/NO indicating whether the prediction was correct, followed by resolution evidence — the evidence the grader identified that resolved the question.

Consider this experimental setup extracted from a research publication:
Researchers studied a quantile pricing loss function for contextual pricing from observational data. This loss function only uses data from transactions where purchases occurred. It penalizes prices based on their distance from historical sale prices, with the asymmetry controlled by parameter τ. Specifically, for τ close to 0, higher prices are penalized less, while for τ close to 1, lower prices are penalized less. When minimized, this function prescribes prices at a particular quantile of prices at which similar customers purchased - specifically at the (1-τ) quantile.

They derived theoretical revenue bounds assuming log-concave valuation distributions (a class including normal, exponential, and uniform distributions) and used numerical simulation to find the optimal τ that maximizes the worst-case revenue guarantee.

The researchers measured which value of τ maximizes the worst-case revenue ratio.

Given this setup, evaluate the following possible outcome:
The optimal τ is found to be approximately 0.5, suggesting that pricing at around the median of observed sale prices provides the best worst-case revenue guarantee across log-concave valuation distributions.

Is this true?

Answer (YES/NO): NO